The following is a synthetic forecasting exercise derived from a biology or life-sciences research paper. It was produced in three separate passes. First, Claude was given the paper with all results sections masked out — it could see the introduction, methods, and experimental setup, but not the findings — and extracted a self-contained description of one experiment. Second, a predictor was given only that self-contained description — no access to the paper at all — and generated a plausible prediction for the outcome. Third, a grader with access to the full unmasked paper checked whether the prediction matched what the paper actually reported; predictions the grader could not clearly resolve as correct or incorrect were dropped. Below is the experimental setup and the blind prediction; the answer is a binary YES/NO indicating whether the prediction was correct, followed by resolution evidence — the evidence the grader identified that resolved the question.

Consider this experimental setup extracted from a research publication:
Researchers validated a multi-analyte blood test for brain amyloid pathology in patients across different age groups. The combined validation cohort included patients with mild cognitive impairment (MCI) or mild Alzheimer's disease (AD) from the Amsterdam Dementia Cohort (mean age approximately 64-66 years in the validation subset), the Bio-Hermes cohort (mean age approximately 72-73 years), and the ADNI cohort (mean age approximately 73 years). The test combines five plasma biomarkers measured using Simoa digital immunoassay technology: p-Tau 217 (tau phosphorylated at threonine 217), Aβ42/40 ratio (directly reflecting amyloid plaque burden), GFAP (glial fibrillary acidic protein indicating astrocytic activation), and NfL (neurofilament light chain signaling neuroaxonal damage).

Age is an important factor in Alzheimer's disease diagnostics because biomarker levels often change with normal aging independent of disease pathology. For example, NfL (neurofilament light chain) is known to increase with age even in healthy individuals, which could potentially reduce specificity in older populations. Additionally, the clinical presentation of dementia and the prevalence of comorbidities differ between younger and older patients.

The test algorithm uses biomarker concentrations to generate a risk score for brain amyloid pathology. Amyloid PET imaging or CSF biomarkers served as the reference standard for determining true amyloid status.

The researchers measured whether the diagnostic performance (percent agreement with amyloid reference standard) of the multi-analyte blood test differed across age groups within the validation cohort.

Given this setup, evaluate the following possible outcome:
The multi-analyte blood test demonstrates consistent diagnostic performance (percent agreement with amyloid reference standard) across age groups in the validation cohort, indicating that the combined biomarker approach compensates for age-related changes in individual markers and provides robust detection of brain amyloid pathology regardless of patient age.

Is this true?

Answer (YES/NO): YES